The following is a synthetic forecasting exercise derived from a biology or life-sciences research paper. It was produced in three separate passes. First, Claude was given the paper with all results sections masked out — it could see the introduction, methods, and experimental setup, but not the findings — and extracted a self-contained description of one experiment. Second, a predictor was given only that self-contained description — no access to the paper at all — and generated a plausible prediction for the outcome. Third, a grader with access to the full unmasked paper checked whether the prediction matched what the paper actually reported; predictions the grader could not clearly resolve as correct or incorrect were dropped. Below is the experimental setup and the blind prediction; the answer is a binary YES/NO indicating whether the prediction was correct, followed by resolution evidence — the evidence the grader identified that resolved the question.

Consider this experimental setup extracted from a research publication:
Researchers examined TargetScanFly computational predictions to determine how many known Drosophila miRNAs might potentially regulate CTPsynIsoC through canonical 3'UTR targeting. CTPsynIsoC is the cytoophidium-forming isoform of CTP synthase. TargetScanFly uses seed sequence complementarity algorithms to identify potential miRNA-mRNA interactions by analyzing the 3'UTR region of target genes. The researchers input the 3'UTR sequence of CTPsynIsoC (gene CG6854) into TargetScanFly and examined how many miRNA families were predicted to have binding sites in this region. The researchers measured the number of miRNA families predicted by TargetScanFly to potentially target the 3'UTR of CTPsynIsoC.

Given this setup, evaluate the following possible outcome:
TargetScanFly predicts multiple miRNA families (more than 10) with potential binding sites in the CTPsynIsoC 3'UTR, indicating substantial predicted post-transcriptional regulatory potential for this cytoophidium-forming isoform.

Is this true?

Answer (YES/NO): NO